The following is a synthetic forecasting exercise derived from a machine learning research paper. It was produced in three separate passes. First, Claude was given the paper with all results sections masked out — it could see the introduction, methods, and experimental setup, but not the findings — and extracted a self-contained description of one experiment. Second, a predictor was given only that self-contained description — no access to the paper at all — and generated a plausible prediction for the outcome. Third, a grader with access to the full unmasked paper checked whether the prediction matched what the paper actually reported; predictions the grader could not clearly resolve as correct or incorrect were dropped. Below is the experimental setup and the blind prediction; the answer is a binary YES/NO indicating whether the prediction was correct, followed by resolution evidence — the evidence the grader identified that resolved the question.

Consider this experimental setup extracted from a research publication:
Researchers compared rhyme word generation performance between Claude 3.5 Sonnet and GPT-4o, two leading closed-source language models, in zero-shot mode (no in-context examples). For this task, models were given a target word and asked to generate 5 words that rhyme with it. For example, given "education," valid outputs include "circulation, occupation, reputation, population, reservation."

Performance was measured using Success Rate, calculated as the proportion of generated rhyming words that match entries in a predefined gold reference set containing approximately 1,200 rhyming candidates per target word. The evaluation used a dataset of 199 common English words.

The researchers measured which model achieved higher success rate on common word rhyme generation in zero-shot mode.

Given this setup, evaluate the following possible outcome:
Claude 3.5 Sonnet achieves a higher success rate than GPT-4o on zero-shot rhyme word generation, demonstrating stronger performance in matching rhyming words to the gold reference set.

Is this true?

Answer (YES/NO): YES